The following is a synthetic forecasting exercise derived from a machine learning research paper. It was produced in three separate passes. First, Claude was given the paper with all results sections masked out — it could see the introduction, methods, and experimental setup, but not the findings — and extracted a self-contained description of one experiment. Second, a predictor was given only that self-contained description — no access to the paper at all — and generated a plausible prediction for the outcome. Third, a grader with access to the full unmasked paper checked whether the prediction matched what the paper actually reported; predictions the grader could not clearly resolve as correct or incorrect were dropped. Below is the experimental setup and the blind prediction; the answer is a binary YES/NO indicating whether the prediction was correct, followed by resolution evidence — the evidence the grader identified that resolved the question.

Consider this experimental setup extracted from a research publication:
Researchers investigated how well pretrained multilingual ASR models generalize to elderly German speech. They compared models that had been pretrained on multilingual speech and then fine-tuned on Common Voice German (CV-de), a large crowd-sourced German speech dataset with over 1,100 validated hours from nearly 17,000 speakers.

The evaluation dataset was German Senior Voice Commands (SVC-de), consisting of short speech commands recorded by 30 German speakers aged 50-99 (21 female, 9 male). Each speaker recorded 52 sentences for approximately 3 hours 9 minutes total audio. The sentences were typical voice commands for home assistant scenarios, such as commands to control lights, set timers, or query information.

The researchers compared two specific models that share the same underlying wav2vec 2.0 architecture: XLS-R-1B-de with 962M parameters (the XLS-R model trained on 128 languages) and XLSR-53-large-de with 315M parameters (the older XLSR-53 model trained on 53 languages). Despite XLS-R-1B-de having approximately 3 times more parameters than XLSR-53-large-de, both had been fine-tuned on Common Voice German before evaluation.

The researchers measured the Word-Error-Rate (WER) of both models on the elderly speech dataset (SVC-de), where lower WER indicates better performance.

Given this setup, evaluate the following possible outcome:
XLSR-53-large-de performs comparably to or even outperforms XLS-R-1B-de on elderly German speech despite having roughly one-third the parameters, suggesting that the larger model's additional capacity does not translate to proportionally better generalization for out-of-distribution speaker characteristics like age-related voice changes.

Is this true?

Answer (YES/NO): YES